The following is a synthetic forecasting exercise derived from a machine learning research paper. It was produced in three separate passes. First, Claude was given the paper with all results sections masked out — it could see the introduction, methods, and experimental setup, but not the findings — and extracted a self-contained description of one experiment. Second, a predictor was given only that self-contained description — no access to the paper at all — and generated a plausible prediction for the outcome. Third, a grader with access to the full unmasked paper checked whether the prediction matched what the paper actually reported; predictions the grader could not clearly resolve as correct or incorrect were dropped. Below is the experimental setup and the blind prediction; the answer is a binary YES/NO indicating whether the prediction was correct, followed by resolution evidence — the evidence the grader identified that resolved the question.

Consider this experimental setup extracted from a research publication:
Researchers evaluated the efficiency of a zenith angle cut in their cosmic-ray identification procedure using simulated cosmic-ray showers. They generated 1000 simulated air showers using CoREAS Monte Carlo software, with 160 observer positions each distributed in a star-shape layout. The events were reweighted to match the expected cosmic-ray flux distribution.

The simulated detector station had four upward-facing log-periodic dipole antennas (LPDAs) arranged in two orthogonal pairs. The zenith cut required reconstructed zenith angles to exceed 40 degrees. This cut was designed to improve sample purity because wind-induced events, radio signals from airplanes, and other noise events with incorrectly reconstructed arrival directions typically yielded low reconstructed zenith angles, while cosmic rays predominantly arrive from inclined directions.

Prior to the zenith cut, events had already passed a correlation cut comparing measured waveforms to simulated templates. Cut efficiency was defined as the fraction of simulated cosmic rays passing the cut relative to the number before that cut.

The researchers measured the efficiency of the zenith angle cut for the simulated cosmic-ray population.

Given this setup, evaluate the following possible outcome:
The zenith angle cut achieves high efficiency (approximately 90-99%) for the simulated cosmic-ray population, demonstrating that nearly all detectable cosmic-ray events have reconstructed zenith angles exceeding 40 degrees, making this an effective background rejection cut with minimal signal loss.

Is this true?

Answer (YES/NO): YES